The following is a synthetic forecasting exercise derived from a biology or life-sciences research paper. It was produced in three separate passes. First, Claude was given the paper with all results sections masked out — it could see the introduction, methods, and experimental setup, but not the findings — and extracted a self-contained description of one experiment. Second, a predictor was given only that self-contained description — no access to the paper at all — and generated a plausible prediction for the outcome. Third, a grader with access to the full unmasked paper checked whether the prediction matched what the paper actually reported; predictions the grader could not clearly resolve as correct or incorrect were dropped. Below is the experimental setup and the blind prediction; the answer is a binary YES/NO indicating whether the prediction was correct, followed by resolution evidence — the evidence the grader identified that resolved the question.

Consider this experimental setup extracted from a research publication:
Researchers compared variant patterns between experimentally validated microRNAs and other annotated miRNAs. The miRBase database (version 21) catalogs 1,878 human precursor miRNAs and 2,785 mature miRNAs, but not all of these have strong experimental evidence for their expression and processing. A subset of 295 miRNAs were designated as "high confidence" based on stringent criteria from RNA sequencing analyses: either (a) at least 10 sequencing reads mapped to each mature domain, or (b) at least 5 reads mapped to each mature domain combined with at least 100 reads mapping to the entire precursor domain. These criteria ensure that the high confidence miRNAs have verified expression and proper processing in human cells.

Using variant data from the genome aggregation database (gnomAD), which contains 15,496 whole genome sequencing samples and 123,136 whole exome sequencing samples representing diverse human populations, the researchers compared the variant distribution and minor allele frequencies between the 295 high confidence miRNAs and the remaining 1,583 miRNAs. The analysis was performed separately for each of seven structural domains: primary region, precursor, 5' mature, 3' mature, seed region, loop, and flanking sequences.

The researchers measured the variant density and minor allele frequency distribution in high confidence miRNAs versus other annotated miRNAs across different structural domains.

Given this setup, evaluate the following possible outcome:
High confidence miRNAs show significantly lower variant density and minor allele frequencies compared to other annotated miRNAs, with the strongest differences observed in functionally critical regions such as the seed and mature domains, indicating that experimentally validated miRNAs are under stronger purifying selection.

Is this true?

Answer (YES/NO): NO